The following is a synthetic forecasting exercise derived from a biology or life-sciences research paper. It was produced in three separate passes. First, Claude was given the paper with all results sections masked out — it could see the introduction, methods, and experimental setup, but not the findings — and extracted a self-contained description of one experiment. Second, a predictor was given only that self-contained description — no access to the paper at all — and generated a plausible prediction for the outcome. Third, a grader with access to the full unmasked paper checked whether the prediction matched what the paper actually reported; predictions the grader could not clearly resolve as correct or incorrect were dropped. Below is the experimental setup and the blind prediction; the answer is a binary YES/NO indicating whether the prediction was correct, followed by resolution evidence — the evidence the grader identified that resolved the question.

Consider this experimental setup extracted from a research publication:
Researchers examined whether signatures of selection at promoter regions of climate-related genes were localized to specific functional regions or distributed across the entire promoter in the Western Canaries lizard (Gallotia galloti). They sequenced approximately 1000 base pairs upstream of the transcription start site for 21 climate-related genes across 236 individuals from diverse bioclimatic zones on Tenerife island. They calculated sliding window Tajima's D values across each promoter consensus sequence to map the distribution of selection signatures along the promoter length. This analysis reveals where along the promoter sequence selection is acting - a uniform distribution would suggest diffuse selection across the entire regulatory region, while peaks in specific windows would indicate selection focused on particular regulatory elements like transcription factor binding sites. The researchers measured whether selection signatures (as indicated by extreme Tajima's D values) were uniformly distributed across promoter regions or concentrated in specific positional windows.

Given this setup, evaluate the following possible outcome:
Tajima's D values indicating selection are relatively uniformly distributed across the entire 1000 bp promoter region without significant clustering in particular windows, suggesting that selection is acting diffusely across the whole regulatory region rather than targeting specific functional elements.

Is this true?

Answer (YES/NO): NO